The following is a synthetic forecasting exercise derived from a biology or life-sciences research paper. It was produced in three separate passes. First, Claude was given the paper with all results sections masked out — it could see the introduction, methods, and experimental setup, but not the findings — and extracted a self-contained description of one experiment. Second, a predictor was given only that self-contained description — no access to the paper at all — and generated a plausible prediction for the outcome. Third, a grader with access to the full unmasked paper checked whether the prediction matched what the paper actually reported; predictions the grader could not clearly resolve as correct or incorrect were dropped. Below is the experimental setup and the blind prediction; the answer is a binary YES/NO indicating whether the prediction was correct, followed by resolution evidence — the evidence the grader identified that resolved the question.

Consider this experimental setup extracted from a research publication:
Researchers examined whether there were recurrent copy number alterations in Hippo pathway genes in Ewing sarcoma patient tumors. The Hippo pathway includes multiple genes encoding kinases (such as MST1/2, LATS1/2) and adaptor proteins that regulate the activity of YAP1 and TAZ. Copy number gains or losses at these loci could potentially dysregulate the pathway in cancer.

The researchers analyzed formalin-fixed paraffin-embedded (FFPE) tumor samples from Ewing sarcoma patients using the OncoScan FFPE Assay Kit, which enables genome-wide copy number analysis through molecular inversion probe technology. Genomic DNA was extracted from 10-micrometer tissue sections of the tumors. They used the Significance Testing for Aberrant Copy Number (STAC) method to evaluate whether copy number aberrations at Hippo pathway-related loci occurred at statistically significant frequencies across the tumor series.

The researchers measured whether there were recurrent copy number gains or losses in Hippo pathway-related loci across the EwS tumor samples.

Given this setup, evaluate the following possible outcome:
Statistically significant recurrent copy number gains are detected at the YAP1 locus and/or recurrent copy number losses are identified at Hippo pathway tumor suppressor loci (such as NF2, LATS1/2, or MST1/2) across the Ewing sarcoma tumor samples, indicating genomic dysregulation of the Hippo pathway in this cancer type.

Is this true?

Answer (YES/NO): NO